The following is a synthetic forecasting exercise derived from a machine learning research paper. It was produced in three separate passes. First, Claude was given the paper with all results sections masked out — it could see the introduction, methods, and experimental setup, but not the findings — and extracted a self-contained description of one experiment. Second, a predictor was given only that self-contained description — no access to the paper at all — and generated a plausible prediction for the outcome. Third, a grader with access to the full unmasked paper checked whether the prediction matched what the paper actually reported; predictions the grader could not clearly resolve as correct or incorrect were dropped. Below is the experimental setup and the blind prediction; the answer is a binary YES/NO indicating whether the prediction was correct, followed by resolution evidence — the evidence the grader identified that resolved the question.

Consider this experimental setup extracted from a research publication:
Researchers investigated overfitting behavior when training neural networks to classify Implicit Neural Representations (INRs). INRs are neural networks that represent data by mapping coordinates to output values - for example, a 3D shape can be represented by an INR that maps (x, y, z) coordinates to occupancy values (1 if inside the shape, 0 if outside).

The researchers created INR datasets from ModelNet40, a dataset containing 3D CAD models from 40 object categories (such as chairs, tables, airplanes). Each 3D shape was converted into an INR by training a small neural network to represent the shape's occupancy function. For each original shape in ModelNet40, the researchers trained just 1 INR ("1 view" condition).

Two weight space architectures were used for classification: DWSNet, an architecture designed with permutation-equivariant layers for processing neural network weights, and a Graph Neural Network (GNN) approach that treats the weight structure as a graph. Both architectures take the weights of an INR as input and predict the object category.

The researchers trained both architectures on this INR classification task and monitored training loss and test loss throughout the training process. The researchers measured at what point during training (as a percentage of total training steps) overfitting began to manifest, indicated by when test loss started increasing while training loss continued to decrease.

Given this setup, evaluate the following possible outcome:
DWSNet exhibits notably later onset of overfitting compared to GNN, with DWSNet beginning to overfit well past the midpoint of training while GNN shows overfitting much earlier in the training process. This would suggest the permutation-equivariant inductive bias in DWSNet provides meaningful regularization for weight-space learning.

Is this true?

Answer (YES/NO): NO